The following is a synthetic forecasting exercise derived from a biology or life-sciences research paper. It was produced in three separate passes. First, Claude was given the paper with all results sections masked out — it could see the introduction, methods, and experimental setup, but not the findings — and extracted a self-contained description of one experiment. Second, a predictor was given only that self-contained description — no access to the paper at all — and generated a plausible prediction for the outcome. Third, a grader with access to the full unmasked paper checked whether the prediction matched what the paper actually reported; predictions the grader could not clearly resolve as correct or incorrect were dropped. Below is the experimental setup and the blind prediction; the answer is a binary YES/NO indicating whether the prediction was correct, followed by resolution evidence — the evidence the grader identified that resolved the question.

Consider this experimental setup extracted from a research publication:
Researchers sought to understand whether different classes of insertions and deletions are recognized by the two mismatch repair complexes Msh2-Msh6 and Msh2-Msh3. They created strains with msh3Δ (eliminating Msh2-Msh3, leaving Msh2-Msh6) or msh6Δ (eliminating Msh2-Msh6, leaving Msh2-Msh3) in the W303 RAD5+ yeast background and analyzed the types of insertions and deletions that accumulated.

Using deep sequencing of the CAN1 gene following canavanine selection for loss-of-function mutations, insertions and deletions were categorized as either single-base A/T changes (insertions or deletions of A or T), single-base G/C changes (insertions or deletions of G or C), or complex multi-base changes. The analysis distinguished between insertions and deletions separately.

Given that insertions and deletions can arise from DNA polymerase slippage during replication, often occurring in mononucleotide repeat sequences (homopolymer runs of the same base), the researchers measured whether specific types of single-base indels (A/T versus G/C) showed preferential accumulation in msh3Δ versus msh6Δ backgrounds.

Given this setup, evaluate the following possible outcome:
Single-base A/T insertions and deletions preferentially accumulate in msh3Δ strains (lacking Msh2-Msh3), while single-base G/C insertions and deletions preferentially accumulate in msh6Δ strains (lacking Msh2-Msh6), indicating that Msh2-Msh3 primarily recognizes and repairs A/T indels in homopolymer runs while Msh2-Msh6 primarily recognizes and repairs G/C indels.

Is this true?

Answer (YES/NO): NO